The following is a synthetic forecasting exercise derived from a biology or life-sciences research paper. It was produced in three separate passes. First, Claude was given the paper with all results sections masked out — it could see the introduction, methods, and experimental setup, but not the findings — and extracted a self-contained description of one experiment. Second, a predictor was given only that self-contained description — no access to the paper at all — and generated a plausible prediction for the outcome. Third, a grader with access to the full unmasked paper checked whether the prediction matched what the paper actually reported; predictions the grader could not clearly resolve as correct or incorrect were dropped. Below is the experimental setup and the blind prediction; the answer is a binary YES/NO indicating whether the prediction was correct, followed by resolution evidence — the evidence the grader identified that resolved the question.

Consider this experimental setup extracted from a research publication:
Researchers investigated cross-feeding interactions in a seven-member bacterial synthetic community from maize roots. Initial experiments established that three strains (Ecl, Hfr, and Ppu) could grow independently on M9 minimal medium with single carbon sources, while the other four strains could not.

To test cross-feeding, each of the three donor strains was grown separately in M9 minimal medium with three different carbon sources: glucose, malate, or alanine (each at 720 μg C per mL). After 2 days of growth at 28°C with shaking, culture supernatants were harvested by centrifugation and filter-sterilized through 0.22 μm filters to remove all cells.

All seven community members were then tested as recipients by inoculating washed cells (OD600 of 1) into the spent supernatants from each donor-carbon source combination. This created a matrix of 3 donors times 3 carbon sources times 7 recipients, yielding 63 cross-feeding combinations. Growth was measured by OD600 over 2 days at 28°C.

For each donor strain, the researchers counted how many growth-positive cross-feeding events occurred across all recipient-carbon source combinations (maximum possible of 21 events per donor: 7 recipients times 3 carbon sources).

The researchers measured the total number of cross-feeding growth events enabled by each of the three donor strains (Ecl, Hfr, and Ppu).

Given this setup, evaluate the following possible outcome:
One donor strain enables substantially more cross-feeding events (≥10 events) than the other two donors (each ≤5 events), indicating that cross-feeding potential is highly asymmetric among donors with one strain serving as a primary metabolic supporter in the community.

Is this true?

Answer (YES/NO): NO